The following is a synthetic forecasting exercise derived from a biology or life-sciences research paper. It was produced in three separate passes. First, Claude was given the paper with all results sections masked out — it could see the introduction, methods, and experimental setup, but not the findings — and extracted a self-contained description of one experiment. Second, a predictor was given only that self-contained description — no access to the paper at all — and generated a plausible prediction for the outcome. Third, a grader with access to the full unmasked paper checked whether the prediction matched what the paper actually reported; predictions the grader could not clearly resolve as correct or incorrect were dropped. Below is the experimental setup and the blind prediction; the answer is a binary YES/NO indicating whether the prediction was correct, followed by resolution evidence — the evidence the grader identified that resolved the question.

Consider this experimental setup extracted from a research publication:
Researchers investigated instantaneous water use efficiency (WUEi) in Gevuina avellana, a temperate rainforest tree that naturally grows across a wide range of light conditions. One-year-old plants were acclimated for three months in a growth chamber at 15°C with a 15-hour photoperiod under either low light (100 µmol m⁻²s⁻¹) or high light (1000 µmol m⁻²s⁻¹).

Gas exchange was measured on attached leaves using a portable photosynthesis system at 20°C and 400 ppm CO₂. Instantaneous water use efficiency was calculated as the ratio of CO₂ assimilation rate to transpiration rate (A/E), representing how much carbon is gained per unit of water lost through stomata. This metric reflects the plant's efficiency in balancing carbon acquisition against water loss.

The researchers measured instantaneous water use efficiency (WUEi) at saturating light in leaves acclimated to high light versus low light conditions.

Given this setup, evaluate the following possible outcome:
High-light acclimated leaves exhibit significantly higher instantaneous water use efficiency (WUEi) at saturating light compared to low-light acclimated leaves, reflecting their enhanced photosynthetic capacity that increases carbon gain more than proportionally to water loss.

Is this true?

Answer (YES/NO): YES